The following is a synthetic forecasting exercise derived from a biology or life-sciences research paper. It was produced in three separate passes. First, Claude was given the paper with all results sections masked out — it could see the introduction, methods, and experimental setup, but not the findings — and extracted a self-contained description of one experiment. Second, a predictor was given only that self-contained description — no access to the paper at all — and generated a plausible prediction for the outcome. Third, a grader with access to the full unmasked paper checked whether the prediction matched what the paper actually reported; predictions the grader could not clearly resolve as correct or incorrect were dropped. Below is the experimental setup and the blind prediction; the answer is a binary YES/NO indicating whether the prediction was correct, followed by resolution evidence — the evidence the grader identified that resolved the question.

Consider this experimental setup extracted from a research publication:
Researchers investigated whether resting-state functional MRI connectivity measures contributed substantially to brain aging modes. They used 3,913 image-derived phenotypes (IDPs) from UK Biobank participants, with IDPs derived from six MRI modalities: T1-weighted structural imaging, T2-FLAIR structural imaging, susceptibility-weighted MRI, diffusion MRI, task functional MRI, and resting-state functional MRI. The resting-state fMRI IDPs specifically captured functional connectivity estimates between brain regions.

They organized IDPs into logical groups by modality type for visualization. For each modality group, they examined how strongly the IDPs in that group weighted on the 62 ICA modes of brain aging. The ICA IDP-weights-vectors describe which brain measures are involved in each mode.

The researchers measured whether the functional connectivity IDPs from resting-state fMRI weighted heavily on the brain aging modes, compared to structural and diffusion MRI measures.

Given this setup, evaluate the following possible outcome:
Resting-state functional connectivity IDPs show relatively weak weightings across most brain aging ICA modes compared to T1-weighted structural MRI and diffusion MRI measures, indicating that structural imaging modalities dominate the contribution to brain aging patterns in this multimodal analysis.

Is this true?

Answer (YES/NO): YES